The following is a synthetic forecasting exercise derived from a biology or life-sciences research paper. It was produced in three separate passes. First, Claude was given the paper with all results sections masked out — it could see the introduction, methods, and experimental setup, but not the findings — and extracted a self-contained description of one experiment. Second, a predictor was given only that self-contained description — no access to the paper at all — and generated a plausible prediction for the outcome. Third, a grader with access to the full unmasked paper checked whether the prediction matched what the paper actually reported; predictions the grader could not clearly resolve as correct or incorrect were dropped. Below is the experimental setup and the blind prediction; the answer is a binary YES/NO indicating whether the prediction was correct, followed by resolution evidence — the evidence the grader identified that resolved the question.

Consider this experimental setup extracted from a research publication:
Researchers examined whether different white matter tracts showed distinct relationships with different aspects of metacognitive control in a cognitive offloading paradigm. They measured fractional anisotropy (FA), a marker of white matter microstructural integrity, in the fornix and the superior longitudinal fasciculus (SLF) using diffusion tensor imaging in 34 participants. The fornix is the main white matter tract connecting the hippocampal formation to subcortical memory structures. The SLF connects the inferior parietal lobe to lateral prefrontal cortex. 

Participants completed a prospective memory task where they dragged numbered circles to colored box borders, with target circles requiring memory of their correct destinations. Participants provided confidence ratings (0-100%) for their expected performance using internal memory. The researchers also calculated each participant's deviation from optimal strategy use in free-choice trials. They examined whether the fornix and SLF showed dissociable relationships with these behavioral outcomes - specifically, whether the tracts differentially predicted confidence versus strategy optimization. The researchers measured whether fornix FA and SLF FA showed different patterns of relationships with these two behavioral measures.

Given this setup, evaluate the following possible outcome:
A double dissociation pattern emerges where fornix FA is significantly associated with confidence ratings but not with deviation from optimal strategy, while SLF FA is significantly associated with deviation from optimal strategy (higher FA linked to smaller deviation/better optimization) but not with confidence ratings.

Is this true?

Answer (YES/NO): YES